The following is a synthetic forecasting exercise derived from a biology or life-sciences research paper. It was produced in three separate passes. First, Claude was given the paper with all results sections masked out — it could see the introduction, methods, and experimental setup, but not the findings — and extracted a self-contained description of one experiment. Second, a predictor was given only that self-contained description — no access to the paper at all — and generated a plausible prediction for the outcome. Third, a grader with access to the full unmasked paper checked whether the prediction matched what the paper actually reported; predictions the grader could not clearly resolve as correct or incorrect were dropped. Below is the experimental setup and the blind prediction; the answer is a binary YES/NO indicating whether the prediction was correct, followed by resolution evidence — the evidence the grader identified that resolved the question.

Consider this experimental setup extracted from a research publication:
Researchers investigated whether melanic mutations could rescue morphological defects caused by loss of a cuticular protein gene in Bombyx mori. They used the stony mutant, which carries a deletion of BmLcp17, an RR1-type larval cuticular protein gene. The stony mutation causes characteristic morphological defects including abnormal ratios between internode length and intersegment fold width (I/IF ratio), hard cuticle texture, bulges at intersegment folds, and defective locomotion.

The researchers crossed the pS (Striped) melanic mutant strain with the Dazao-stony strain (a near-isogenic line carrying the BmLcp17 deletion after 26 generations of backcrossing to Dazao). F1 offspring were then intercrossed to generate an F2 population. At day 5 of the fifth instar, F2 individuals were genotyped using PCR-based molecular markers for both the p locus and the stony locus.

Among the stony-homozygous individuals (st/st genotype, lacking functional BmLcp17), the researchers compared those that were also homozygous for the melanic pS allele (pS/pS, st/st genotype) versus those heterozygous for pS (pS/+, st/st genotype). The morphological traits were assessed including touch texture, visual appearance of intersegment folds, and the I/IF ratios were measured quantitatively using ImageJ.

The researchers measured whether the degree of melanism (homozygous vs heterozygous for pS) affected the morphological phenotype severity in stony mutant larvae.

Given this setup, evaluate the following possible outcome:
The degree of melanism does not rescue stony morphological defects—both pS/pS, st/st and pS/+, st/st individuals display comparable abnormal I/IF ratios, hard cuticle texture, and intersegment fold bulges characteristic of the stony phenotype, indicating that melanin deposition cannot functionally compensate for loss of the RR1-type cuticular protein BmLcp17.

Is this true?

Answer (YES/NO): NO